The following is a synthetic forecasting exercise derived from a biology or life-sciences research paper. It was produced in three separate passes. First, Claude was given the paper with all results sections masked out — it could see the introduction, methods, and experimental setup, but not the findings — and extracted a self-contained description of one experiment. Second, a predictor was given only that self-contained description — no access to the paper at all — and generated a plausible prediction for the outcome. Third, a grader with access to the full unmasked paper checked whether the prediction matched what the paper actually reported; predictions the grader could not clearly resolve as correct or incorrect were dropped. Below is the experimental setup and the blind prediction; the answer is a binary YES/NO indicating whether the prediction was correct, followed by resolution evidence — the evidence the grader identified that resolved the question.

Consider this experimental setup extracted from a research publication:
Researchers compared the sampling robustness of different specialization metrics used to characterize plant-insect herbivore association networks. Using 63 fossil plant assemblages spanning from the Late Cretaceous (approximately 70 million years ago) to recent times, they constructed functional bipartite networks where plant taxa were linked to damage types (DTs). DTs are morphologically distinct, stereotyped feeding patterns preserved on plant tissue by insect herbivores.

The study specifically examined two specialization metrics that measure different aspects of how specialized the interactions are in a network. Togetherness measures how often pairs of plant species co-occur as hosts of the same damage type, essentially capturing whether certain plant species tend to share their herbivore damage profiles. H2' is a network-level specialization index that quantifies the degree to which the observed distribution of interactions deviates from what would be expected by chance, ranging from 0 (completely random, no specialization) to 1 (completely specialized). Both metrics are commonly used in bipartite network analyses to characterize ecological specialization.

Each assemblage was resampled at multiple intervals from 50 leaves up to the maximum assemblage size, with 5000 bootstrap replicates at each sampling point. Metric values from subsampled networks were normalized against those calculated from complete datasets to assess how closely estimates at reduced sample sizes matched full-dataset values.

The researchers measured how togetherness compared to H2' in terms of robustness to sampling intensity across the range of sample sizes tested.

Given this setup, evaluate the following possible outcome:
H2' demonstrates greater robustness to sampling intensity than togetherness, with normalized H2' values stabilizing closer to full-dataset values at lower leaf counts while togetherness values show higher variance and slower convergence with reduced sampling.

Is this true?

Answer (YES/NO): NO